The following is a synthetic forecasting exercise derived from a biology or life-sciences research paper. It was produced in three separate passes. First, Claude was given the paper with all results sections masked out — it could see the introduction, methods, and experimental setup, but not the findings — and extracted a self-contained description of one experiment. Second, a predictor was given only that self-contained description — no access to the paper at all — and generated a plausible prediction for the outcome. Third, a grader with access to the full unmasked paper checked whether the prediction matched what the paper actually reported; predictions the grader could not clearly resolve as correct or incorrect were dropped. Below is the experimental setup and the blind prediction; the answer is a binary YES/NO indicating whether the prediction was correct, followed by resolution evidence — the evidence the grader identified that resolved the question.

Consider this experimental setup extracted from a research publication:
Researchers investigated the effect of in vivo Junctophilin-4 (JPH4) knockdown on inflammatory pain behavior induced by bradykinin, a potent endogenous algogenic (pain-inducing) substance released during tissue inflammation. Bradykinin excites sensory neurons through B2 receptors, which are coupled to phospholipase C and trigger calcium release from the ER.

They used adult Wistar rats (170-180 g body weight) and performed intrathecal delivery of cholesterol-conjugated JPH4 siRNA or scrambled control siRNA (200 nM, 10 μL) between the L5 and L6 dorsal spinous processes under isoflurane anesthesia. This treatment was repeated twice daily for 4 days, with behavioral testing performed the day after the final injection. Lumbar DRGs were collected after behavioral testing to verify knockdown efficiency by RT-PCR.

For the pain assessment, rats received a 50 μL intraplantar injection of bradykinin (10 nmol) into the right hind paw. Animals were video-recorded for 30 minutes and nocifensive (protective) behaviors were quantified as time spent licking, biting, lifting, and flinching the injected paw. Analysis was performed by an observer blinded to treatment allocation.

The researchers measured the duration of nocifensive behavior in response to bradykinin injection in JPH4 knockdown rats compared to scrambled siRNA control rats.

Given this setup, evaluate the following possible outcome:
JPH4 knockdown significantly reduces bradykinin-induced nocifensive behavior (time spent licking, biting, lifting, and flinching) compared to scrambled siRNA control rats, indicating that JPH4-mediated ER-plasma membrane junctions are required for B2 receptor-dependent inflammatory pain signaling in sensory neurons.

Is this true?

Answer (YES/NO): YES